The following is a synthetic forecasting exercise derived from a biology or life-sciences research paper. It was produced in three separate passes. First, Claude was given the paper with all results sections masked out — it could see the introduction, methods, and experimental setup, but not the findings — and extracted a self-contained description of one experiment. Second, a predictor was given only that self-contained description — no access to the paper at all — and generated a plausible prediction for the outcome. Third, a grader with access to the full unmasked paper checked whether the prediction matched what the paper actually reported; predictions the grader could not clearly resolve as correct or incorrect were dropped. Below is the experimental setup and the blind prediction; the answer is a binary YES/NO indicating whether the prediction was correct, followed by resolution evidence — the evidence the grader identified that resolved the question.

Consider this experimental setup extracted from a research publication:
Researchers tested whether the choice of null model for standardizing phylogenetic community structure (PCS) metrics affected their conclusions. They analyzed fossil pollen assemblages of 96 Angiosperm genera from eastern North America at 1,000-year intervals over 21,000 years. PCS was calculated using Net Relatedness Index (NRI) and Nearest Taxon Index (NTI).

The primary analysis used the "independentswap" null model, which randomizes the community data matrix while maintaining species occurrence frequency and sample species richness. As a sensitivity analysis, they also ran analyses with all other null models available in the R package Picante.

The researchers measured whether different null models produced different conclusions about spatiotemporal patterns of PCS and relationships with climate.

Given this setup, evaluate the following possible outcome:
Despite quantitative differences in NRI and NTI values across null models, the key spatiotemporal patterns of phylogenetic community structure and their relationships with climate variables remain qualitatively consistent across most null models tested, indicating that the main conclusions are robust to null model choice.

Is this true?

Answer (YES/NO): YES